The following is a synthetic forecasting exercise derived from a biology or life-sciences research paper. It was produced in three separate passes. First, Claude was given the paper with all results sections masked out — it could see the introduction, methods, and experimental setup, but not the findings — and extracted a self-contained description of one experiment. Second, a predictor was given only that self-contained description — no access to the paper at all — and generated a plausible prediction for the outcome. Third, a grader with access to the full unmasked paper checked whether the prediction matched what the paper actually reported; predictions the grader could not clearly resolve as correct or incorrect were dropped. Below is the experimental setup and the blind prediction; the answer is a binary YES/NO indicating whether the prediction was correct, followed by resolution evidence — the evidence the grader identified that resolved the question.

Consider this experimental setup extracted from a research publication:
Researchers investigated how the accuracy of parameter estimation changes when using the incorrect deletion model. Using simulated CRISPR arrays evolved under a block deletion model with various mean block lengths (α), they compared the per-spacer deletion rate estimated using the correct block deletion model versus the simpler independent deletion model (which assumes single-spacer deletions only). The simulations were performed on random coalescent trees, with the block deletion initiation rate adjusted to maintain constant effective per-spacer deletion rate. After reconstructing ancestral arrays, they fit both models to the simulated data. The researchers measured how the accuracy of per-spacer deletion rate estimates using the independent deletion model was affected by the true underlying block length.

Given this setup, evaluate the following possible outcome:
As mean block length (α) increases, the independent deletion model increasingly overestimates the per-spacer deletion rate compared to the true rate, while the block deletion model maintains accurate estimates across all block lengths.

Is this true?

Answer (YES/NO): NO